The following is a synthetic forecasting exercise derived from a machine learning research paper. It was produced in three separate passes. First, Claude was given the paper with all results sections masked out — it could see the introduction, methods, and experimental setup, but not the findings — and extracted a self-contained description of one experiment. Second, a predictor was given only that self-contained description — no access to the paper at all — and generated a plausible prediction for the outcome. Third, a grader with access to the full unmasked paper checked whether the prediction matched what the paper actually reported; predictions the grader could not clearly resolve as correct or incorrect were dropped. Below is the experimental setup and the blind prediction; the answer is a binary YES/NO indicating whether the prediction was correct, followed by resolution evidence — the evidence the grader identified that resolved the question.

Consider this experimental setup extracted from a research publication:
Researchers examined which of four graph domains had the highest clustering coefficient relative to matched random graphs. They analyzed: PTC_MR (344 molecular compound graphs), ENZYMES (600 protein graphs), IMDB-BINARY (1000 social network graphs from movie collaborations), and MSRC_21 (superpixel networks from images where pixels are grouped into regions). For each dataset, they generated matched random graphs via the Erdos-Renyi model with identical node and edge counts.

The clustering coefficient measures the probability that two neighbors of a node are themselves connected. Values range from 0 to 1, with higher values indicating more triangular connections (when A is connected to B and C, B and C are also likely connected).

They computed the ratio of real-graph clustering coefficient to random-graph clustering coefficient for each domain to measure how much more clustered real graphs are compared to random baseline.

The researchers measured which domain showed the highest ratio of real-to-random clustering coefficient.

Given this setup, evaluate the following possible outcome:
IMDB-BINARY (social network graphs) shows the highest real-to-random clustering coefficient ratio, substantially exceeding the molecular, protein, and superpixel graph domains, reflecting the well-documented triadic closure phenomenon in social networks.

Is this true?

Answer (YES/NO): NO